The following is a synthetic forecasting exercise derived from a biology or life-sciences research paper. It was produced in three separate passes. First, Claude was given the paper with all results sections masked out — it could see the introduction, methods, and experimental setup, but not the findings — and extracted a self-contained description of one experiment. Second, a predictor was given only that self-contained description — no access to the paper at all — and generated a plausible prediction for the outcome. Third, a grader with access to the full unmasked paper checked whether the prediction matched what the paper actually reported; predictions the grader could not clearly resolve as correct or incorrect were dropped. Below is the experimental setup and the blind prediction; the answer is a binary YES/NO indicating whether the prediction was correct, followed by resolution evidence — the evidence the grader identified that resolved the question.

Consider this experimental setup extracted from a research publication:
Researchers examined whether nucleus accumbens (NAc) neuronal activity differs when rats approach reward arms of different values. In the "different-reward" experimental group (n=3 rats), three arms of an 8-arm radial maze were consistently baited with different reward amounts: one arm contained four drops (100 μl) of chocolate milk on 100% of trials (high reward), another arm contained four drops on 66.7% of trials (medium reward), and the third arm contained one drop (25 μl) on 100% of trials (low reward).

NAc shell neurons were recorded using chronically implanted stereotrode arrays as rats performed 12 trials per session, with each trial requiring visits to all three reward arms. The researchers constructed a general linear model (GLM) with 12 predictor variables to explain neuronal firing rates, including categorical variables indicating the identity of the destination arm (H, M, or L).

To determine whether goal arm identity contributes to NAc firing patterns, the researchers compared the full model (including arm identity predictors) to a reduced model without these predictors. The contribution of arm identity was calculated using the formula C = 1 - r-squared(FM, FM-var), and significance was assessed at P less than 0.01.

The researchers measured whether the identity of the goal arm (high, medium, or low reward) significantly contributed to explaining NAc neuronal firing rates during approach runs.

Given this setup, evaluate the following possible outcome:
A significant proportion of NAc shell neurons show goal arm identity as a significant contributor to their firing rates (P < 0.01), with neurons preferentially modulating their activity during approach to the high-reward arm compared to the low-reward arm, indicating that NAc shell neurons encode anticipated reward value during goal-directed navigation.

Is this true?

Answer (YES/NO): NO